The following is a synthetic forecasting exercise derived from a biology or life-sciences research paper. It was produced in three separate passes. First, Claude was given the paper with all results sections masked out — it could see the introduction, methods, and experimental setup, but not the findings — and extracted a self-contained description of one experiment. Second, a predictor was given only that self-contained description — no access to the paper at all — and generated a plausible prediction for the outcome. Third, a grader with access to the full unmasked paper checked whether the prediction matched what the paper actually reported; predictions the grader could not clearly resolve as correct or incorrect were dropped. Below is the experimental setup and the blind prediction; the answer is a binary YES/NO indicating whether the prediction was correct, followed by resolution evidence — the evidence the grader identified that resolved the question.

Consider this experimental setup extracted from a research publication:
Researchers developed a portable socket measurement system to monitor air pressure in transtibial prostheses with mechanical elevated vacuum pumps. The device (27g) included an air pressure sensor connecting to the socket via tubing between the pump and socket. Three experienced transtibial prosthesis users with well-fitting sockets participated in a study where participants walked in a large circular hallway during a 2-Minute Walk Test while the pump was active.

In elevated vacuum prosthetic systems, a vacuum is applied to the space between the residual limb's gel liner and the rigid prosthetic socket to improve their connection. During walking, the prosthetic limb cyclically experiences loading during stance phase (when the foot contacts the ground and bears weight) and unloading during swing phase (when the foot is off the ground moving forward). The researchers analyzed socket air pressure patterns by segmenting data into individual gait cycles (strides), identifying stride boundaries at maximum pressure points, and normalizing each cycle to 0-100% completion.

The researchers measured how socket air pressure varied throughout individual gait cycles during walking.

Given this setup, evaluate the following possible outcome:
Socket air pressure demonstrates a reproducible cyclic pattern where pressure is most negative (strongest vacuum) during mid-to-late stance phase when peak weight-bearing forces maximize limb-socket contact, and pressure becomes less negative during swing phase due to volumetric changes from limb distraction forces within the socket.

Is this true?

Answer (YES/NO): NO